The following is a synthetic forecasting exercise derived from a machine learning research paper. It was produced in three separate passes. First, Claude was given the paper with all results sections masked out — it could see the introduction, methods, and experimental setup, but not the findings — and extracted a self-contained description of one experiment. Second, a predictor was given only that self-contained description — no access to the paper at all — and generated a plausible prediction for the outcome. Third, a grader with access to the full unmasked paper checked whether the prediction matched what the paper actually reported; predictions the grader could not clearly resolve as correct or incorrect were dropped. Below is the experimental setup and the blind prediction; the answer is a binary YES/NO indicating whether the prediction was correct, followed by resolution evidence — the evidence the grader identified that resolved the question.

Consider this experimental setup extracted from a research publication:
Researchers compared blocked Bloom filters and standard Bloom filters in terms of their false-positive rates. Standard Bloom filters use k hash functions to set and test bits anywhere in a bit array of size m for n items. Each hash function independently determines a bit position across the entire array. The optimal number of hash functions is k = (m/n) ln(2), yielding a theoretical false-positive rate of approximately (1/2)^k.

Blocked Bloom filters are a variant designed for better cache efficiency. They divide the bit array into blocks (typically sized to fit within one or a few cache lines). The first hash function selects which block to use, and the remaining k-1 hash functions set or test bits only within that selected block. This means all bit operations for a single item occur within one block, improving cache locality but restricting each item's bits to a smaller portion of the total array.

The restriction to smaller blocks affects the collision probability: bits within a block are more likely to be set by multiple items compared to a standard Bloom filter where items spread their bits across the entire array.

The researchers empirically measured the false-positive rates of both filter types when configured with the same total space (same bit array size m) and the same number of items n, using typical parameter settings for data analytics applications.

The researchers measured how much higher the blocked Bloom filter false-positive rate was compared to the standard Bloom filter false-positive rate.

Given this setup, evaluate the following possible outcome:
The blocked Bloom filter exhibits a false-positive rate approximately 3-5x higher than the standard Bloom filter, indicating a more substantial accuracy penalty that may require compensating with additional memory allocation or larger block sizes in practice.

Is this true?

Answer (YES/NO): NO